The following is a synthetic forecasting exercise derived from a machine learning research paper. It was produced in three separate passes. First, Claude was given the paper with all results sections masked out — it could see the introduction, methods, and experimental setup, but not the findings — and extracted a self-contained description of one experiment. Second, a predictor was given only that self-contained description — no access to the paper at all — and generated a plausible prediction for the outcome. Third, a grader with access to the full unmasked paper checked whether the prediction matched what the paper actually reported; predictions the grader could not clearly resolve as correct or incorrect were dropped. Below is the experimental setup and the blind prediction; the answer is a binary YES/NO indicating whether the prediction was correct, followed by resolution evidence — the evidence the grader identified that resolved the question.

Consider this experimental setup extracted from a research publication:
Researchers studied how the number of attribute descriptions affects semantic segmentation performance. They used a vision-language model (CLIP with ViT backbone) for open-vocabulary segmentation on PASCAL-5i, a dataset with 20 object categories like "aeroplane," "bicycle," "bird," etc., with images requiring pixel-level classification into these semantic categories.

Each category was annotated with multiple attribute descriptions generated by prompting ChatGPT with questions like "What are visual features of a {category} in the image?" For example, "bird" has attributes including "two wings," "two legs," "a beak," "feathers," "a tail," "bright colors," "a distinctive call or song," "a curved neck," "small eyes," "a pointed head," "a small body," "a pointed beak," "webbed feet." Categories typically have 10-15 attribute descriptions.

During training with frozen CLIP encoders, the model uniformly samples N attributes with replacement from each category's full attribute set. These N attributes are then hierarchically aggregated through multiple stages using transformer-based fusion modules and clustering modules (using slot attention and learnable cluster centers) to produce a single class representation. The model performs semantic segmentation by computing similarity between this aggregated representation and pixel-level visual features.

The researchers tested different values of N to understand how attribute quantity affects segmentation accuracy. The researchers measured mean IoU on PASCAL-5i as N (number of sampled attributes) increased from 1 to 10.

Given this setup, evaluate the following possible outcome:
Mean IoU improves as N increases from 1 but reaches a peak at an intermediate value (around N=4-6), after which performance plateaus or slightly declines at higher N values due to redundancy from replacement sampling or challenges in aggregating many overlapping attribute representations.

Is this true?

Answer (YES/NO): NO